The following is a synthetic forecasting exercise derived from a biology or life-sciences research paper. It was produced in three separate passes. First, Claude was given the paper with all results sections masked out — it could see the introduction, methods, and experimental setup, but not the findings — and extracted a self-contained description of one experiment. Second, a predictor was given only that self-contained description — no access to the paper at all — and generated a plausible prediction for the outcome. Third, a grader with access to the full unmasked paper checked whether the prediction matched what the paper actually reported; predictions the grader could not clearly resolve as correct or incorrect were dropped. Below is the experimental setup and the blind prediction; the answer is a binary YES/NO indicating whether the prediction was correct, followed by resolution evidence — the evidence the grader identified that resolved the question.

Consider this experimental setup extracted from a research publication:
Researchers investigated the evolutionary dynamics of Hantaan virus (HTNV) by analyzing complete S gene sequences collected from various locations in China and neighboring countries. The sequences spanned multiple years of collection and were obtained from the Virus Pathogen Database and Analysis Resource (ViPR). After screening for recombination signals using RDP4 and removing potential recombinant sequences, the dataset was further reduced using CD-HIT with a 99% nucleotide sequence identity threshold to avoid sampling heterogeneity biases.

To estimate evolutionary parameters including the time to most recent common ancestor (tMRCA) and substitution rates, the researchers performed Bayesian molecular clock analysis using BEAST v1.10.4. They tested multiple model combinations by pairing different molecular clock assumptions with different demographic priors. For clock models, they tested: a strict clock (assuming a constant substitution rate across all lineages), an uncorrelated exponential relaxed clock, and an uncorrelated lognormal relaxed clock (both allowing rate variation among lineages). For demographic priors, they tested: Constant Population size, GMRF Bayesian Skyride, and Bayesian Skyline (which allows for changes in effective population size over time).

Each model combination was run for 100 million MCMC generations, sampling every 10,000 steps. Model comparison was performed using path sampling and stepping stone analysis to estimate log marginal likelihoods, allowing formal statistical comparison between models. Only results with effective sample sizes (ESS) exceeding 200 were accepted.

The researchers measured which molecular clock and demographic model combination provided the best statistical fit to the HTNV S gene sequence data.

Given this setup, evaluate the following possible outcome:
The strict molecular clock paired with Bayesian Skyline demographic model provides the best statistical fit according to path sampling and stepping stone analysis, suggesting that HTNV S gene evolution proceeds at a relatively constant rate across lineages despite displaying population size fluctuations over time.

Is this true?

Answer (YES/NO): YES